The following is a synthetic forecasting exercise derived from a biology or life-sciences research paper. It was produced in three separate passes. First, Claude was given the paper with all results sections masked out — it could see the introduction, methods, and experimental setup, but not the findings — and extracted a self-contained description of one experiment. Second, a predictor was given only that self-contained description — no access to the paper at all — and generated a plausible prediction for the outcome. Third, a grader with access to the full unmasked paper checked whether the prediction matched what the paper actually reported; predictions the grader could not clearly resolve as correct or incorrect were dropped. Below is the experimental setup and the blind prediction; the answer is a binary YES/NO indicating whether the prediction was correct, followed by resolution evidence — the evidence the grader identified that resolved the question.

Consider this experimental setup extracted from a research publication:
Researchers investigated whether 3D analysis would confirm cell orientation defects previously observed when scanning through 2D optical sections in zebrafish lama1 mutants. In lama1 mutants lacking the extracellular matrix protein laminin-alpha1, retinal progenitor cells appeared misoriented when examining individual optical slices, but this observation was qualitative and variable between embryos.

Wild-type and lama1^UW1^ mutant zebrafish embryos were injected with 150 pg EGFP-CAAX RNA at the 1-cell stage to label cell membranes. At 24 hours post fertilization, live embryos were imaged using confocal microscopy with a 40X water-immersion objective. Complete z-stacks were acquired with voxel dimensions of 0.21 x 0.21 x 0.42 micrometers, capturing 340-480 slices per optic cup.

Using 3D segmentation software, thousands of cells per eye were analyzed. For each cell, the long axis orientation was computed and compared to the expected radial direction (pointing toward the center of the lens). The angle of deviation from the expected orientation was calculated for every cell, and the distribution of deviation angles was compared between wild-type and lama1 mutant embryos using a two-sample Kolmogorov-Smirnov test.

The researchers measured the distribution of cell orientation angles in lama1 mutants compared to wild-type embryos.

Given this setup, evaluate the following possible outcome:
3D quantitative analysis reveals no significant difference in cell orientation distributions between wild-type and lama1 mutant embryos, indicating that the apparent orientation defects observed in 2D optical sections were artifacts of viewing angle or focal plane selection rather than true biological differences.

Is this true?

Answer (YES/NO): NO